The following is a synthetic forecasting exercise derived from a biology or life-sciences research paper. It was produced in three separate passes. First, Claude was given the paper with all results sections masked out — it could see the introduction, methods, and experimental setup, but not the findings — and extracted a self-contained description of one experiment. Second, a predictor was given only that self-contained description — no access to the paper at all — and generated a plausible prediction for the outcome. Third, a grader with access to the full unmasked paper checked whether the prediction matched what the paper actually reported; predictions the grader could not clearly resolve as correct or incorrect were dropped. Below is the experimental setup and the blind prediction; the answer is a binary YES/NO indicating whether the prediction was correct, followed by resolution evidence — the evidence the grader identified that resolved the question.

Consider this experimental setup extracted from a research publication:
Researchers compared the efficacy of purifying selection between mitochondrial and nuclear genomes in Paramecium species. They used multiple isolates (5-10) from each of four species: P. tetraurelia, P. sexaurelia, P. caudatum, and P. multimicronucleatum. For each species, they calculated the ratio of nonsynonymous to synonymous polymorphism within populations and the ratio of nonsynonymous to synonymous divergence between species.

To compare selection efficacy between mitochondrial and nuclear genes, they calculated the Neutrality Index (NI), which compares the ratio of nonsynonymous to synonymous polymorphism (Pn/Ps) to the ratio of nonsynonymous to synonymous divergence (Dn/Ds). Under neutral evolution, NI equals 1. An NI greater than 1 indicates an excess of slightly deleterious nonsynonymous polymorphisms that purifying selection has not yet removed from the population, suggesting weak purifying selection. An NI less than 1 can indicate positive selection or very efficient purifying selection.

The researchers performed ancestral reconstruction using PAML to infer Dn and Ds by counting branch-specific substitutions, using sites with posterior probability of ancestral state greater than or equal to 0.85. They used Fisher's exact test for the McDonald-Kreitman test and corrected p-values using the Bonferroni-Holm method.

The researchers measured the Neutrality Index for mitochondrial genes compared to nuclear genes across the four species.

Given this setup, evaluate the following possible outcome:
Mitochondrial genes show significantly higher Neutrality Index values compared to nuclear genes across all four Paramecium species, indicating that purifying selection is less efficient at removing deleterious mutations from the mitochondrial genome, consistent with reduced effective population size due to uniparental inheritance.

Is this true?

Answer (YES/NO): NO